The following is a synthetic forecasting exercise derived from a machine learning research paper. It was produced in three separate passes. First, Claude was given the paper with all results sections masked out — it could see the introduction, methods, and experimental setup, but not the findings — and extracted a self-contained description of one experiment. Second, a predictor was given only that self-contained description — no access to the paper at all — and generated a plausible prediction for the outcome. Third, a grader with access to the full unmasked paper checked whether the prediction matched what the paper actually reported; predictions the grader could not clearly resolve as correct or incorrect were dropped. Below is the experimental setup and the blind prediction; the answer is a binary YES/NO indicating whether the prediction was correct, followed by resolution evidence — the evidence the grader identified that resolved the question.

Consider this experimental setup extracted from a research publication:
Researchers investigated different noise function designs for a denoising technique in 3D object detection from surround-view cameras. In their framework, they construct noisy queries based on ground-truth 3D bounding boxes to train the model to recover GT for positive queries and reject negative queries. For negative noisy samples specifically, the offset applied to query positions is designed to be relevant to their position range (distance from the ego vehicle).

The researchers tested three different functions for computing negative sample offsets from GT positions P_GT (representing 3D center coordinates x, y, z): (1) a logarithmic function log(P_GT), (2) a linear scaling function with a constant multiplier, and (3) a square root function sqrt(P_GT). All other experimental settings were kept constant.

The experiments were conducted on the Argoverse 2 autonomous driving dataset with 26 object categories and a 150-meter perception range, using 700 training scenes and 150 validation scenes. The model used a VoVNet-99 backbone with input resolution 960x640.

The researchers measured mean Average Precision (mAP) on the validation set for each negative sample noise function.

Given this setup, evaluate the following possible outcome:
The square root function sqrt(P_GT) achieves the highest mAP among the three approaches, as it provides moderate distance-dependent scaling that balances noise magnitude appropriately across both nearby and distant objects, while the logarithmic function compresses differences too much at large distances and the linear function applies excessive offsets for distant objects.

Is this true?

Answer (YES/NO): NO